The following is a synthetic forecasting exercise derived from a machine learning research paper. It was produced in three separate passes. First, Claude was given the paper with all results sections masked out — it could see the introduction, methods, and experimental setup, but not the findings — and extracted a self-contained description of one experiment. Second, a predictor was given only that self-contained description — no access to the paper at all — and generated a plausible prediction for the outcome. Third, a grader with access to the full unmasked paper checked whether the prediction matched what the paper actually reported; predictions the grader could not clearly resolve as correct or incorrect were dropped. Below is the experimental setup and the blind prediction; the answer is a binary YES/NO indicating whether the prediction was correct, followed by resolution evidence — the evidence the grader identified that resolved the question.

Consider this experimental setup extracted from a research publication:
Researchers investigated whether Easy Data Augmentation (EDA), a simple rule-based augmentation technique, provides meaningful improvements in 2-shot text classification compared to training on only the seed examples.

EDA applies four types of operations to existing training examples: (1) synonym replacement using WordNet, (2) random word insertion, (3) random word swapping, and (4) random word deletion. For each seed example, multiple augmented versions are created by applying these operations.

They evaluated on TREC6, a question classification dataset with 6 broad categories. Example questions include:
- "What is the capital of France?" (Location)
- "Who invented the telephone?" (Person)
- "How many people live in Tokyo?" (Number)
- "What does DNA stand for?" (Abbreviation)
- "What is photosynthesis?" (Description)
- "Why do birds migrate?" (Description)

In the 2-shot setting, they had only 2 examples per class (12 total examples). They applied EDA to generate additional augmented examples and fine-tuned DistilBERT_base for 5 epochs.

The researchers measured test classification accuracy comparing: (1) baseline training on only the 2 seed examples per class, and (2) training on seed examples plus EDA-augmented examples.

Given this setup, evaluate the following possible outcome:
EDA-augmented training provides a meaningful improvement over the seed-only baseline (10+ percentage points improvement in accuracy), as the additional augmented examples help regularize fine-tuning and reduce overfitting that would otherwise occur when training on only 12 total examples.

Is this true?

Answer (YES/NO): NO